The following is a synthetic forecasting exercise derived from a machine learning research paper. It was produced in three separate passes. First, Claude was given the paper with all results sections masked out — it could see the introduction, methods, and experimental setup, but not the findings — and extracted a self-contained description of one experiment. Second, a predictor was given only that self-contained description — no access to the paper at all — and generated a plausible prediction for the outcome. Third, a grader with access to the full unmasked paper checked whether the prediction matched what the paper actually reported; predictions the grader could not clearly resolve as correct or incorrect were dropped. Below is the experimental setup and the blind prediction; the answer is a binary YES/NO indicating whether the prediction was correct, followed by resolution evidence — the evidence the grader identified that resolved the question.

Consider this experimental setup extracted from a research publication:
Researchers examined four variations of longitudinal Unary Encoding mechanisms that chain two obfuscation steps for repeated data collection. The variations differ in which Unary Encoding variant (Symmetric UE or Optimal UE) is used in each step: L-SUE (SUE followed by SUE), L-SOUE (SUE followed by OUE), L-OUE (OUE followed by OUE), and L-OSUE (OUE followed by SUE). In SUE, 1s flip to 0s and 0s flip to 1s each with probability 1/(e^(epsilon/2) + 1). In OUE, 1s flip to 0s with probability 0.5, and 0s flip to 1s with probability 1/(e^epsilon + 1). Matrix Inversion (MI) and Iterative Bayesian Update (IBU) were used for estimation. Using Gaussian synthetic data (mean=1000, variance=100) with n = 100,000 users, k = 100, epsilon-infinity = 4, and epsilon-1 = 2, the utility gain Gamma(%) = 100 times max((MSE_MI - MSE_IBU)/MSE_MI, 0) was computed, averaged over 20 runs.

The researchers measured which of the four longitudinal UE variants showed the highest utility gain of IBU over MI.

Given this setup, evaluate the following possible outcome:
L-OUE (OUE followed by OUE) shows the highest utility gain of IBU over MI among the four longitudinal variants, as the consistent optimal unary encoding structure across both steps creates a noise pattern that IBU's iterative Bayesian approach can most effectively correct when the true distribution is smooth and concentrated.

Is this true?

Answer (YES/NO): NO